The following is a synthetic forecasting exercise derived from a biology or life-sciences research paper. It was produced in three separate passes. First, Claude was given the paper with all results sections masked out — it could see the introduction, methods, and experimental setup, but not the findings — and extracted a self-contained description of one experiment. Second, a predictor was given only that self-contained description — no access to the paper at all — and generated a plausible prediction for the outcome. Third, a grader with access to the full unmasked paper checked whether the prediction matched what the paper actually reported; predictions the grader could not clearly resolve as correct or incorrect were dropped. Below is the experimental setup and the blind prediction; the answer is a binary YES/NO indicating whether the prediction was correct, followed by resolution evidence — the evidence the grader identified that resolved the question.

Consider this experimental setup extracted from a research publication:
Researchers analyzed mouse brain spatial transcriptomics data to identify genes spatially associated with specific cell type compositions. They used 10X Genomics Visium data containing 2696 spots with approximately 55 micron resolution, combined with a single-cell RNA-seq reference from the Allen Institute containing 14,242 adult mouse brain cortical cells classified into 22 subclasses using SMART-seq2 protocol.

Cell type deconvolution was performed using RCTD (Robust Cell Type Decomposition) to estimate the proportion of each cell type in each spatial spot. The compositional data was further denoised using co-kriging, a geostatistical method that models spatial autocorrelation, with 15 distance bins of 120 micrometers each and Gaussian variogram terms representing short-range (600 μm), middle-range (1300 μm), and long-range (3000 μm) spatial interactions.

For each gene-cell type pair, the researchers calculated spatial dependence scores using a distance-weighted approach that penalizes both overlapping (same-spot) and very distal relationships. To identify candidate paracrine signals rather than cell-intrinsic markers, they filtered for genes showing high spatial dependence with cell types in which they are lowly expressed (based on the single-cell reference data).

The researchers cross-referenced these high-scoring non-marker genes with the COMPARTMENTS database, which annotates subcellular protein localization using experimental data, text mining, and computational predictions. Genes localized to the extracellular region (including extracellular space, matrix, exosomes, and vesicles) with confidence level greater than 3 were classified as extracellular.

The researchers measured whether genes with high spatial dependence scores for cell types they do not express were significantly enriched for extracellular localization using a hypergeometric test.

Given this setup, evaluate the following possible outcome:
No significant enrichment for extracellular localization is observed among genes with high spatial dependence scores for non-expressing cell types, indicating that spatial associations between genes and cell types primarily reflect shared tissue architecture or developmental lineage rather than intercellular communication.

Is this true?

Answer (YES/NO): NO